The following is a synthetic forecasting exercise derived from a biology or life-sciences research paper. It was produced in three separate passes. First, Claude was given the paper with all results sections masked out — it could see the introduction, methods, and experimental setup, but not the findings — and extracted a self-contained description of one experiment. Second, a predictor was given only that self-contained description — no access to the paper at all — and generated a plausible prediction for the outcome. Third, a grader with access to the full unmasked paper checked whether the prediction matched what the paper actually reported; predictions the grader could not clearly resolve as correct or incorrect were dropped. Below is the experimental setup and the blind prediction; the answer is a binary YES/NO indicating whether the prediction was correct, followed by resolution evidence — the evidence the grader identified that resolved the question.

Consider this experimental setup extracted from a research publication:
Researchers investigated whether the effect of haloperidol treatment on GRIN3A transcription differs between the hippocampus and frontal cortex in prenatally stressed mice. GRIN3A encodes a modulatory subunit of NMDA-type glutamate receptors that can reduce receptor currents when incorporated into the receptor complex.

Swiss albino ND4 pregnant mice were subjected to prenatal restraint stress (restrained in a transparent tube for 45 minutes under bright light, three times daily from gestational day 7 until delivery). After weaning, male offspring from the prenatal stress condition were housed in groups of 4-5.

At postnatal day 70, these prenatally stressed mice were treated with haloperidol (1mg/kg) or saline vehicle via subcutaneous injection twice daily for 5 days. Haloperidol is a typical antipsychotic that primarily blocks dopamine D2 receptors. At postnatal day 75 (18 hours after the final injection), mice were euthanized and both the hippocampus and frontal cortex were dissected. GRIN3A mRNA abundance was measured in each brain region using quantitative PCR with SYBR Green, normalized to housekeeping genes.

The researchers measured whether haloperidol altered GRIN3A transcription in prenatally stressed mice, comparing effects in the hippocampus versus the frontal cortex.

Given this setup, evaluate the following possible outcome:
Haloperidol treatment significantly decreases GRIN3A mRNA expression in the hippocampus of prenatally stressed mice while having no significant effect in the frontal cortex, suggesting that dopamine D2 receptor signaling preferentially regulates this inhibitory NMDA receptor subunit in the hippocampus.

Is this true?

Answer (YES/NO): NO